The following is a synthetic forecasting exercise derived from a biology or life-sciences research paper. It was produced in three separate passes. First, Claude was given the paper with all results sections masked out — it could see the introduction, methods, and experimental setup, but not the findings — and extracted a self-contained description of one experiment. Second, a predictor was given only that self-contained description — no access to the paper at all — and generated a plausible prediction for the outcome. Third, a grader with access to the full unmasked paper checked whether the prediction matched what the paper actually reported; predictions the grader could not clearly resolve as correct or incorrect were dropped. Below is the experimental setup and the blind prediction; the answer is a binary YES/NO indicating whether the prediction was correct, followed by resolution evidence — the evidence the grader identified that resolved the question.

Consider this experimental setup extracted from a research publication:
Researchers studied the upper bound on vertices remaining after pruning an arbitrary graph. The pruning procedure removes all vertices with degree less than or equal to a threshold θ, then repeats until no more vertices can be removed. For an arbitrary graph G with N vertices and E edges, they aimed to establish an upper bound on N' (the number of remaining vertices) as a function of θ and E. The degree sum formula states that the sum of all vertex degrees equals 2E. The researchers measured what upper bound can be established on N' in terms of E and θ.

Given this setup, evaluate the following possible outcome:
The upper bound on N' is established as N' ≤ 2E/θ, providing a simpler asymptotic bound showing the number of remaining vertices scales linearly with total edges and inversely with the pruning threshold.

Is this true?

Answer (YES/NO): NO